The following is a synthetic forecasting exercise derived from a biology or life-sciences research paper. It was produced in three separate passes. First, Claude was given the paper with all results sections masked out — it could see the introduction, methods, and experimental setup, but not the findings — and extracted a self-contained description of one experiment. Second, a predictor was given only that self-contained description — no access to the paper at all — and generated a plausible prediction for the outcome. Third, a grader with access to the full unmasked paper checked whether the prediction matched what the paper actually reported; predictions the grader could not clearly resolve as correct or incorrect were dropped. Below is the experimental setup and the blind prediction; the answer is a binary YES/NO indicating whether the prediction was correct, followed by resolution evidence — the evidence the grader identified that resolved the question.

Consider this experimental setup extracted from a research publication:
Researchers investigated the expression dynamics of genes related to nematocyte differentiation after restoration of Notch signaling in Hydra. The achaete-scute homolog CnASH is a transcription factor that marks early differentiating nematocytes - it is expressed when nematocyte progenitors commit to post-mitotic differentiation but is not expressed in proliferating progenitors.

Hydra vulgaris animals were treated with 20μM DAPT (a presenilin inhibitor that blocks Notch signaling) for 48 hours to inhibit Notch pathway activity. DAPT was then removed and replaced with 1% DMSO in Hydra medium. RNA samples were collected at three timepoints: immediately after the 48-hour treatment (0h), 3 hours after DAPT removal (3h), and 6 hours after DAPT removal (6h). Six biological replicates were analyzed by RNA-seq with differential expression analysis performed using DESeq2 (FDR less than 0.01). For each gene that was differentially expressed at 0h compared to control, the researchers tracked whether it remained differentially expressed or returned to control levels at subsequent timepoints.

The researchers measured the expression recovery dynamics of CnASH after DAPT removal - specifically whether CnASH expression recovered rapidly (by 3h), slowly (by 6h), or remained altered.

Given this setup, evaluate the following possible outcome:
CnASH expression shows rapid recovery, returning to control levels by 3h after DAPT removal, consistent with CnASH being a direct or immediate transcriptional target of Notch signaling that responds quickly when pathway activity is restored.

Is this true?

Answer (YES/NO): NO